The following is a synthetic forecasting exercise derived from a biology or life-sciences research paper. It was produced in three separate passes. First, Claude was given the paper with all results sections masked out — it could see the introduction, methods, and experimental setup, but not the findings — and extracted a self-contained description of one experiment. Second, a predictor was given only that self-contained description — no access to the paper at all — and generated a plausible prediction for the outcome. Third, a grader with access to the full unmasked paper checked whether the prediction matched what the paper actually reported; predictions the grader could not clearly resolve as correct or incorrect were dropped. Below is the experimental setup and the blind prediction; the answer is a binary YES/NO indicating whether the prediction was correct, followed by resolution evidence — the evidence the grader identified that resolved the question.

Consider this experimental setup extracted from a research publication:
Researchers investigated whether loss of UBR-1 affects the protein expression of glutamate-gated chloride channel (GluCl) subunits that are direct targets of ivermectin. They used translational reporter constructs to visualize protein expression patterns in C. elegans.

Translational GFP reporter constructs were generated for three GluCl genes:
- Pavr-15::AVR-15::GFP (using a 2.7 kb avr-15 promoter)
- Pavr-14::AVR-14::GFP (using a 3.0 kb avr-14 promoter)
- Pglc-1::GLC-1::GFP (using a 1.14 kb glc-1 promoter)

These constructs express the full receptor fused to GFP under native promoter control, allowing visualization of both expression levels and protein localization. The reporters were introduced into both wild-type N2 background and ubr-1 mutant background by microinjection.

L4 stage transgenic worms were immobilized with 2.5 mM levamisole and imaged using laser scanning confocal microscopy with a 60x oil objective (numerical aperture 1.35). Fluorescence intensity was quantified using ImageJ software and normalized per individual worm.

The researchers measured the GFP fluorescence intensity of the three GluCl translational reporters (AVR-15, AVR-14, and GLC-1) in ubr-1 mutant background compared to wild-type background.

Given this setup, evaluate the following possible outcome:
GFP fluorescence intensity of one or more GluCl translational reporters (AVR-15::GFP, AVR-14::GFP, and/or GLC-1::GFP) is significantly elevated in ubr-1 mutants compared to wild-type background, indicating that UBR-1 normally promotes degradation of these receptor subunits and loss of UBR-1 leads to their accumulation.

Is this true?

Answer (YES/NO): NO